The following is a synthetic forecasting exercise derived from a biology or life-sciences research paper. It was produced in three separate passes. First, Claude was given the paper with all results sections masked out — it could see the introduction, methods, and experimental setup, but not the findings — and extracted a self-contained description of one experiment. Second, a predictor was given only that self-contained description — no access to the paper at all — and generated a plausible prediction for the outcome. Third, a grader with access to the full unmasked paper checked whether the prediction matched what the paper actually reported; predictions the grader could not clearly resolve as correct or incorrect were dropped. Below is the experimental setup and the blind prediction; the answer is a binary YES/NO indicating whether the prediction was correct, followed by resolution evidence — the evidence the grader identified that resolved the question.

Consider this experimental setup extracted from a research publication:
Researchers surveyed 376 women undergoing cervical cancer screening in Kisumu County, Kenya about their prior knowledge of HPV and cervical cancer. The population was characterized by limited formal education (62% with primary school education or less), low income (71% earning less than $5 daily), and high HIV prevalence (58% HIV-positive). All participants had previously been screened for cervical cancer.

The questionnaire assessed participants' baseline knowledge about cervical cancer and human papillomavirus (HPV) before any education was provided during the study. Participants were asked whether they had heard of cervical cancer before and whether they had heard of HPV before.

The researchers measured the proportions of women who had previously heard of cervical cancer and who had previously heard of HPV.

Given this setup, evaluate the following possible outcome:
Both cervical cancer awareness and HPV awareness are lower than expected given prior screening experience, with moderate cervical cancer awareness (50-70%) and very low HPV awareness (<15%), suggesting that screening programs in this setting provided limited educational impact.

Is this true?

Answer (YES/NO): NO